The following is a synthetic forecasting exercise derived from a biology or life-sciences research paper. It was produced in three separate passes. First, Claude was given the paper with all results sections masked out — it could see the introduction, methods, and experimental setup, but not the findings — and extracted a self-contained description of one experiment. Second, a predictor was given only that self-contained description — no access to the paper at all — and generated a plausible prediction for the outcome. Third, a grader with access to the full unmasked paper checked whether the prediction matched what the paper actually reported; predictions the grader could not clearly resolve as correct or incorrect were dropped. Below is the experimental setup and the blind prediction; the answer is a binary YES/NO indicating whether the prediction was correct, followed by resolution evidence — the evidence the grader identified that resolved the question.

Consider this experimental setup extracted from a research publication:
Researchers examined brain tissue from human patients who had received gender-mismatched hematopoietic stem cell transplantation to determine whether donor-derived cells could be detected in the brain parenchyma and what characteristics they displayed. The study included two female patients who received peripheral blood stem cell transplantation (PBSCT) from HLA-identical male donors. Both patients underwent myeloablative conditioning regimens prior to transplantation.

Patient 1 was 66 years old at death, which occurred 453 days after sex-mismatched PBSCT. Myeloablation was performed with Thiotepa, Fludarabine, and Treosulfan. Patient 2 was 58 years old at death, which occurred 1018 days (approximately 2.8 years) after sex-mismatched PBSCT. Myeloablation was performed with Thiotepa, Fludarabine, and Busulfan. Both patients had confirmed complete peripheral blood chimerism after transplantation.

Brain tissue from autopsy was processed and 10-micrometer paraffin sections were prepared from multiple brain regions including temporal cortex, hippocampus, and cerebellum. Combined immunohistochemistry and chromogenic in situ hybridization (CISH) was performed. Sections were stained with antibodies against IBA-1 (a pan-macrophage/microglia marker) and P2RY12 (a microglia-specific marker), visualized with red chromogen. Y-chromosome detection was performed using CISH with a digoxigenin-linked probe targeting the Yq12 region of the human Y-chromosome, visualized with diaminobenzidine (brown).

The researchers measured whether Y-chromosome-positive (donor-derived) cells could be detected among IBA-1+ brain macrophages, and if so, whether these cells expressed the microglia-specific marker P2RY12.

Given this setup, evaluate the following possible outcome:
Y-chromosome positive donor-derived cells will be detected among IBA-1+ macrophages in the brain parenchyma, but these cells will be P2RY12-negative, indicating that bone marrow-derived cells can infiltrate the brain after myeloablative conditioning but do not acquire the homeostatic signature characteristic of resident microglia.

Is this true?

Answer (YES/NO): YES